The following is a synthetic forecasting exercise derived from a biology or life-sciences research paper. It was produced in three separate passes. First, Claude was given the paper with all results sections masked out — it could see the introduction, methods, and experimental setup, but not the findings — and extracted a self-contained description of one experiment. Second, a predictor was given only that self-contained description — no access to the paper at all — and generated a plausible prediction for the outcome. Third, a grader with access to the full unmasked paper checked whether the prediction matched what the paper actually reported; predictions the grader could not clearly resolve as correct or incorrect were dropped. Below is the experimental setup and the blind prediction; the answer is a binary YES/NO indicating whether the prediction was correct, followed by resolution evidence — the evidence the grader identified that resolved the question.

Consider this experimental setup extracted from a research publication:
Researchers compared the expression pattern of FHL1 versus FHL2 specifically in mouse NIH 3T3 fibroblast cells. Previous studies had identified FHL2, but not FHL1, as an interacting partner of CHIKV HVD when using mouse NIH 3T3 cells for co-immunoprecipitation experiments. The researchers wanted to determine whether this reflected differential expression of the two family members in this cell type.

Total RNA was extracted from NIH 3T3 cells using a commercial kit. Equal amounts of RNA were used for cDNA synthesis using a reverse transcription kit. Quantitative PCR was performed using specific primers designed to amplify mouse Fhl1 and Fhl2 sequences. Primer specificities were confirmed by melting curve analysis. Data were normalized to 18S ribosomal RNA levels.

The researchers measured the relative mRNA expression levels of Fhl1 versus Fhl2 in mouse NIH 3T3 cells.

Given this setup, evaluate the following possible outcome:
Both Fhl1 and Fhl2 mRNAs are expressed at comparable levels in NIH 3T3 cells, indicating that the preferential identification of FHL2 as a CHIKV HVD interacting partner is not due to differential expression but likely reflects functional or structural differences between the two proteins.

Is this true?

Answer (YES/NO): NO